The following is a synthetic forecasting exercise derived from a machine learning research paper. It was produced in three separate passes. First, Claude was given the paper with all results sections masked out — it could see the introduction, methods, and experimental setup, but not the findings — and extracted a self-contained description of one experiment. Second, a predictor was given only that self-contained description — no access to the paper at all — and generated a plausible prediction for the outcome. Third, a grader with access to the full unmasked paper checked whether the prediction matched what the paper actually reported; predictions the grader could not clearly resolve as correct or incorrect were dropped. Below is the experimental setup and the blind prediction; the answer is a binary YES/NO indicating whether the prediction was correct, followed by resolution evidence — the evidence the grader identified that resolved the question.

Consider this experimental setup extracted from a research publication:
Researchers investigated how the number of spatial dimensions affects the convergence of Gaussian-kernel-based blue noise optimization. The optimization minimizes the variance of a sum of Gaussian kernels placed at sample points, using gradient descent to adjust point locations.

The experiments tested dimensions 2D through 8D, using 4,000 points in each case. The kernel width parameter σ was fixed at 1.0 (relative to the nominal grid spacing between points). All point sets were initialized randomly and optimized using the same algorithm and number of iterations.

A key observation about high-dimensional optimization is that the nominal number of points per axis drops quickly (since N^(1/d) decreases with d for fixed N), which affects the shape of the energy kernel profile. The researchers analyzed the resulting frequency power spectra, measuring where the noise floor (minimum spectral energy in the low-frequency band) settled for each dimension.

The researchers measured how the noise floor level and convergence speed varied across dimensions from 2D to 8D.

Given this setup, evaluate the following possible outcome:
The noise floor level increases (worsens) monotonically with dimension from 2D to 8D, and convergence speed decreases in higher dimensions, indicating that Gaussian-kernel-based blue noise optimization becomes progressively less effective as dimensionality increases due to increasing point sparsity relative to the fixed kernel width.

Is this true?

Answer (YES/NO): NO